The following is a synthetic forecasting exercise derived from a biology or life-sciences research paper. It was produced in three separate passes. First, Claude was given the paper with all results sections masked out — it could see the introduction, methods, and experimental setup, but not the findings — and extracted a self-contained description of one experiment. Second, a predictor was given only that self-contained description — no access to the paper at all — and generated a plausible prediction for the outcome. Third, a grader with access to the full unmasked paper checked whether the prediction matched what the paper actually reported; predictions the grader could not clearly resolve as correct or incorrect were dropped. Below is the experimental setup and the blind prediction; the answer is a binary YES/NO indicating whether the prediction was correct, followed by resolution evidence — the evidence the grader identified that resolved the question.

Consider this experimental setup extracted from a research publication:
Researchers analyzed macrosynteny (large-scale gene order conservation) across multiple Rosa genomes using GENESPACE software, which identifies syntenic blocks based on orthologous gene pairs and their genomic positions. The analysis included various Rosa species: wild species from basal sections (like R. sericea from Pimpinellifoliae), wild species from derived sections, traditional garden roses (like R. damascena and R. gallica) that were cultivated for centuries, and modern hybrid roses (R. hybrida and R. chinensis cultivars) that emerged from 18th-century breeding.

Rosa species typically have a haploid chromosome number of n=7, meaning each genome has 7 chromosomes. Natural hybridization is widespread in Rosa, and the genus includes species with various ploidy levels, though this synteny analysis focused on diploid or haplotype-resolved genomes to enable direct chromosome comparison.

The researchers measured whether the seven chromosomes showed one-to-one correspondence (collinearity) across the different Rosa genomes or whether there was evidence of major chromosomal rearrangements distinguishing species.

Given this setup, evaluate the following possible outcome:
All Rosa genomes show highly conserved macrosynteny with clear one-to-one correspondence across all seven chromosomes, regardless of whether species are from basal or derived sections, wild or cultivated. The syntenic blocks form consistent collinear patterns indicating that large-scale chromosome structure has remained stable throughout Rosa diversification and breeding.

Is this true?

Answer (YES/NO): YES